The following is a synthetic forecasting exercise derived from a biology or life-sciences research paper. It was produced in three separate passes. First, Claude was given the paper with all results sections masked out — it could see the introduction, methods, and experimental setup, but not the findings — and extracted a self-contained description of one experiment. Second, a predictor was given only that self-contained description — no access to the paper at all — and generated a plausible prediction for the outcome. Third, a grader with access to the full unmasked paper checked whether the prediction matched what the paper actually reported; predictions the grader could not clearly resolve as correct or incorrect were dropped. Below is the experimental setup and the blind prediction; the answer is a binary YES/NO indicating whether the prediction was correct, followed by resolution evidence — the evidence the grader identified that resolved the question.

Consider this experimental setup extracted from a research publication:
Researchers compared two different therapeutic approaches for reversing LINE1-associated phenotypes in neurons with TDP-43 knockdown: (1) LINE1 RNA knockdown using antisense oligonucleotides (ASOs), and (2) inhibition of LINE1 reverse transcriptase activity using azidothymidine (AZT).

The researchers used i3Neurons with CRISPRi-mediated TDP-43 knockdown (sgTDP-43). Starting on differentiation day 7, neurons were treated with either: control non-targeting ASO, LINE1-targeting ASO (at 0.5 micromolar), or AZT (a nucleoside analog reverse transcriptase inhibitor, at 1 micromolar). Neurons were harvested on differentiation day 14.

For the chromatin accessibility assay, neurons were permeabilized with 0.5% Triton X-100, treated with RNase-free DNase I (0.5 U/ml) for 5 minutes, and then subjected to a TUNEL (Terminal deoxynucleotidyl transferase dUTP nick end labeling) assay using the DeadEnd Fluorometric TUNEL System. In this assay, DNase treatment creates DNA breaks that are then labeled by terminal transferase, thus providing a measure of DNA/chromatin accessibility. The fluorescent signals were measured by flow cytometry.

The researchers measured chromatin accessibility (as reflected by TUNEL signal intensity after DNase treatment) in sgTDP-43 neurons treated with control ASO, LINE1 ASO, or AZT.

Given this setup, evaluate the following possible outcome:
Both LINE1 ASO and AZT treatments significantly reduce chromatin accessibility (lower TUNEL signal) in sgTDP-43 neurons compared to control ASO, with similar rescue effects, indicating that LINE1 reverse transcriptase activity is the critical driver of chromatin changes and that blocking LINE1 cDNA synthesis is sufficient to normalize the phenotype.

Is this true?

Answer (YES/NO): NO